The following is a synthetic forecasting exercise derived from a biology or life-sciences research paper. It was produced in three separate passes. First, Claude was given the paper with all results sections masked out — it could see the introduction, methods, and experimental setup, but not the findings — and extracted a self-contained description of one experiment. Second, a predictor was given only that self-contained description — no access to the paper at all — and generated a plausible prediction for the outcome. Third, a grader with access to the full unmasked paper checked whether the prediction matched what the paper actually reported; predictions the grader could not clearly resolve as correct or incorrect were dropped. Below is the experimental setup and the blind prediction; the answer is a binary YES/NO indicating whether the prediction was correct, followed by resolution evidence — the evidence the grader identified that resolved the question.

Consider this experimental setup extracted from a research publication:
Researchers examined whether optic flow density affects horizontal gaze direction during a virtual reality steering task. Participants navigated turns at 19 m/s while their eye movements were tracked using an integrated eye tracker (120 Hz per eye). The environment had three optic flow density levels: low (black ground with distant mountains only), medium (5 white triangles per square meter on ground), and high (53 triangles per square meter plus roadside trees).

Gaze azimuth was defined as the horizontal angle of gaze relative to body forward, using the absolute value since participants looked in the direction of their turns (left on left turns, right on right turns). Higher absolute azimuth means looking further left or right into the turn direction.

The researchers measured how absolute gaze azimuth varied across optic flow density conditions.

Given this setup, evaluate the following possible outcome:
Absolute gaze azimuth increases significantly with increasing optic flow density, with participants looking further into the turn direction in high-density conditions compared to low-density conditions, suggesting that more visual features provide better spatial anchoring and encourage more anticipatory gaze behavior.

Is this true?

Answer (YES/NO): NO